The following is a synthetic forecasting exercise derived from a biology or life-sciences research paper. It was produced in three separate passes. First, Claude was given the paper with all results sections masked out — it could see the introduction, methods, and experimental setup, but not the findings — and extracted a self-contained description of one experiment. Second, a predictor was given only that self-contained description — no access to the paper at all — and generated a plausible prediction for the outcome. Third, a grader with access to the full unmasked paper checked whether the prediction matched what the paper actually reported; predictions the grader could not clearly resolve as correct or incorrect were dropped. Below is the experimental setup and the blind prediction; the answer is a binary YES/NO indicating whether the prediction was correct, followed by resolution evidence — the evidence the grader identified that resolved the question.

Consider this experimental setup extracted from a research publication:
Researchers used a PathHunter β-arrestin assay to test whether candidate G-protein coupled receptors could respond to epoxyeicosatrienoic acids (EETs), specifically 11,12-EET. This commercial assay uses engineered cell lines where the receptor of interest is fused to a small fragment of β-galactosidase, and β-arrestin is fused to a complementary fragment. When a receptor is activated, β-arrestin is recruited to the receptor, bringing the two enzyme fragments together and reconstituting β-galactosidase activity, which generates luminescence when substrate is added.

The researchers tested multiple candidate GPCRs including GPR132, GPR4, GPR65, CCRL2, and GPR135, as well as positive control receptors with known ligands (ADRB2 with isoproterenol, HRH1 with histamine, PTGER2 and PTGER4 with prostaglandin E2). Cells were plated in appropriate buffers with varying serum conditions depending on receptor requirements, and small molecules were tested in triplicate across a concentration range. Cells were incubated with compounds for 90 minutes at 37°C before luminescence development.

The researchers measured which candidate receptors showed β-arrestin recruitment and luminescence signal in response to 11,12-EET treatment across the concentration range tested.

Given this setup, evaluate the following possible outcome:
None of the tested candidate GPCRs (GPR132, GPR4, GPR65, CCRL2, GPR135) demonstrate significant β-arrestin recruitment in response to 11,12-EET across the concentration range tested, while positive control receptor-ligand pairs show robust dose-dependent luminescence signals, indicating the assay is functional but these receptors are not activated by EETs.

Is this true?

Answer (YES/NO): NO